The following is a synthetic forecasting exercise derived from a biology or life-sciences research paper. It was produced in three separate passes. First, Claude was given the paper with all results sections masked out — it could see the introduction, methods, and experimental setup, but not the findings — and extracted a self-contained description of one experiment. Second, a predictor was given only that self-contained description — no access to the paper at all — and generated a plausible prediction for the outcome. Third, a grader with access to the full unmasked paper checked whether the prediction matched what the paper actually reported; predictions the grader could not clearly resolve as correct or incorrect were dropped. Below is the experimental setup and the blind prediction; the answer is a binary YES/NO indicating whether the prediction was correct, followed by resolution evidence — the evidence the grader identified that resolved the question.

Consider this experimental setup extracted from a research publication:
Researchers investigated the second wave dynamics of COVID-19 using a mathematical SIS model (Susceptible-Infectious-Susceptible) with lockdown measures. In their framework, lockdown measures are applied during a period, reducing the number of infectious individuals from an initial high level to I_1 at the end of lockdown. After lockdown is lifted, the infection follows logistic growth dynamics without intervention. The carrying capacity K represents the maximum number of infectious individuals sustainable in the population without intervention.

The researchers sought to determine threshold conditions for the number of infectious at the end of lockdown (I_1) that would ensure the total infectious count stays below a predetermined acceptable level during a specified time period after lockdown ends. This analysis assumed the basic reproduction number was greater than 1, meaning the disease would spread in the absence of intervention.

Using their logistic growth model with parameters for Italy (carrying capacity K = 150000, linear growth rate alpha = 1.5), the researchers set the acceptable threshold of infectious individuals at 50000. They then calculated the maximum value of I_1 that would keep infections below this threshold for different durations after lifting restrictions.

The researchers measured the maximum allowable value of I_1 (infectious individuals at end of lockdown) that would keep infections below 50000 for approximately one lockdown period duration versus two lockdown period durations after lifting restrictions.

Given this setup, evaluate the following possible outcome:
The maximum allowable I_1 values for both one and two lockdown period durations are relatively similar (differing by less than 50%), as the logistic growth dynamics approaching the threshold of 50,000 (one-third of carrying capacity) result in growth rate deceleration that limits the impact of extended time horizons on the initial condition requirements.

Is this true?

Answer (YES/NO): NO